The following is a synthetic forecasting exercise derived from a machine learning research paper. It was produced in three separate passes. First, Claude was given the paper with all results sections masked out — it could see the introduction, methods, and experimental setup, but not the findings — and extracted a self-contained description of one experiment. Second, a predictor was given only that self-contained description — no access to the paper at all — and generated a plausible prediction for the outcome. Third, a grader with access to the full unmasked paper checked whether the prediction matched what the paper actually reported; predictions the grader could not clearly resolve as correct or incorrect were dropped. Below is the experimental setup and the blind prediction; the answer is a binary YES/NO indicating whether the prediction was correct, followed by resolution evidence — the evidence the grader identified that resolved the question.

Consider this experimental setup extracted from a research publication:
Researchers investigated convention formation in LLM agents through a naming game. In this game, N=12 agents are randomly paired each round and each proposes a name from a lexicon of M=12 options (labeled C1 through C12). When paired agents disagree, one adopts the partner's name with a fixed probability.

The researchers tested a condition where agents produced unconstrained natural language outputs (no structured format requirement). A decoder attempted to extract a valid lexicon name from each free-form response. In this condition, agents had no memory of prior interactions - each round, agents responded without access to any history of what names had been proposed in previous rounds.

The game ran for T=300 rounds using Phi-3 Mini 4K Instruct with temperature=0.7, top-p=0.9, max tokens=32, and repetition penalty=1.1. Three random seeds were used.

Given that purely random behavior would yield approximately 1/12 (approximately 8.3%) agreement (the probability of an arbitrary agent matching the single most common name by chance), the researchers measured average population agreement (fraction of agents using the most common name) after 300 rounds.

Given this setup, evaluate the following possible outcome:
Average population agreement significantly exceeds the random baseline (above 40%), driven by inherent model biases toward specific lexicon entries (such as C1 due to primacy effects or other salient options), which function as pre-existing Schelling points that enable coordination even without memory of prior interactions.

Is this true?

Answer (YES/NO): NO